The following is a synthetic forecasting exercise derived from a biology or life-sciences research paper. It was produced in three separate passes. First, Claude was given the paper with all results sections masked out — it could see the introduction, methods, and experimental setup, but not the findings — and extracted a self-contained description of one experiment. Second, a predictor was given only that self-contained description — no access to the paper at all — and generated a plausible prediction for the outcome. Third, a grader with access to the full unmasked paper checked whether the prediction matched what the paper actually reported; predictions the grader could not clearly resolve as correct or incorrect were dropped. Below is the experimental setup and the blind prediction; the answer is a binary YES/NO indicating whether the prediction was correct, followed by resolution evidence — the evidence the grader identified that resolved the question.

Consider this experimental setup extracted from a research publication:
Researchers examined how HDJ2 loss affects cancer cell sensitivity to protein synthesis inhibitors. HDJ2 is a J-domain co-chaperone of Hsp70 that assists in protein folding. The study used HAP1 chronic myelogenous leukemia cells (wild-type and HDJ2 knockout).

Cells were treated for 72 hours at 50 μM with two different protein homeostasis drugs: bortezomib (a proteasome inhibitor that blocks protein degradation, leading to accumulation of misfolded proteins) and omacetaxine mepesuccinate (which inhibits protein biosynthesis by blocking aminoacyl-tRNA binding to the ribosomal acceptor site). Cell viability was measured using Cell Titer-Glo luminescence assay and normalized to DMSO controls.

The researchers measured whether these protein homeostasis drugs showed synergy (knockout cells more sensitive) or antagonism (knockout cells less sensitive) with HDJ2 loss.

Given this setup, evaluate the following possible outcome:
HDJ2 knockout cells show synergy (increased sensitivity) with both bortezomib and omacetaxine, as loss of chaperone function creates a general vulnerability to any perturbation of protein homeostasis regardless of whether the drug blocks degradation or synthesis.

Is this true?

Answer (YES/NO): NO